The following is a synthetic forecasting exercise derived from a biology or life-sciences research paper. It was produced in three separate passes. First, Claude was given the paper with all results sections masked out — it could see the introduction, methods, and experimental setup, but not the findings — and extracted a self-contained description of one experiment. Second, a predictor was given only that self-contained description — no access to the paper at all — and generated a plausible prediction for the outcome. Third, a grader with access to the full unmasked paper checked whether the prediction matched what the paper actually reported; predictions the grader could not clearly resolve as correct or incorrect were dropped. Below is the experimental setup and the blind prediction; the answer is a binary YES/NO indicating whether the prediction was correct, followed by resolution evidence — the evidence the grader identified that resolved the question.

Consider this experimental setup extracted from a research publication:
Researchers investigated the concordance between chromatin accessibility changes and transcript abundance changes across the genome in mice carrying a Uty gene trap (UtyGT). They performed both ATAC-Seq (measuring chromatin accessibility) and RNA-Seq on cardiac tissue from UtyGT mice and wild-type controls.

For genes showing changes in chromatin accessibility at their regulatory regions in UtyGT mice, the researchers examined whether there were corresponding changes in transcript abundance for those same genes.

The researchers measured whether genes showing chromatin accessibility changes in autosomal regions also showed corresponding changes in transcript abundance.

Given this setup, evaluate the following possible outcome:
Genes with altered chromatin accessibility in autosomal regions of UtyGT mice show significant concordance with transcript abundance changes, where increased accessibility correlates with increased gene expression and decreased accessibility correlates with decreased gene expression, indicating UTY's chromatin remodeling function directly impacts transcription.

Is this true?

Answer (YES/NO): NO